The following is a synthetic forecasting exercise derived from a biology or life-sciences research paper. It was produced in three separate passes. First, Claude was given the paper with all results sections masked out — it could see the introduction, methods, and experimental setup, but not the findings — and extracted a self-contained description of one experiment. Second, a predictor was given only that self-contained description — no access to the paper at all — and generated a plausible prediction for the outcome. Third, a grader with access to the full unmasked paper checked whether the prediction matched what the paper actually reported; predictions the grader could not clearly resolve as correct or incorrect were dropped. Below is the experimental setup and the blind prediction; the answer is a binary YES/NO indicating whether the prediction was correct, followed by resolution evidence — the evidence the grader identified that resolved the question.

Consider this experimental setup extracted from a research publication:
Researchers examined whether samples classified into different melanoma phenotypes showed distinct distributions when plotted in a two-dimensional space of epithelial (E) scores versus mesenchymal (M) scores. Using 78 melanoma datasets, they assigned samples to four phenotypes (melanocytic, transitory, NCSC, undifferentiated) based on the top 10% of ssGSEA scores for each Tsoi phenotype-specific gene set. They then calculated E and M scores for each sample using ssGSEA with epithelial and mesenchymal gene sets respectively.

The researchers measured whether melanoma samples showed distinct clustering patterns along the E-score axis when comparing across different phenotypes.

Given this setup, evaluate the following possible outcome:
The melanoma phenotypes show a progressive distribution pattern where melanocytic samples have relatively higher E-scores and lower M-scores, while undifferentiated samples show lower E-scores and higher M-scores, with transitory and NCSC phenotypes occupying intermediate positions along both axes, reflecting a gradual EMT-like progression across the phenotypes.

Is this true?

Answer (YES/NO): NO